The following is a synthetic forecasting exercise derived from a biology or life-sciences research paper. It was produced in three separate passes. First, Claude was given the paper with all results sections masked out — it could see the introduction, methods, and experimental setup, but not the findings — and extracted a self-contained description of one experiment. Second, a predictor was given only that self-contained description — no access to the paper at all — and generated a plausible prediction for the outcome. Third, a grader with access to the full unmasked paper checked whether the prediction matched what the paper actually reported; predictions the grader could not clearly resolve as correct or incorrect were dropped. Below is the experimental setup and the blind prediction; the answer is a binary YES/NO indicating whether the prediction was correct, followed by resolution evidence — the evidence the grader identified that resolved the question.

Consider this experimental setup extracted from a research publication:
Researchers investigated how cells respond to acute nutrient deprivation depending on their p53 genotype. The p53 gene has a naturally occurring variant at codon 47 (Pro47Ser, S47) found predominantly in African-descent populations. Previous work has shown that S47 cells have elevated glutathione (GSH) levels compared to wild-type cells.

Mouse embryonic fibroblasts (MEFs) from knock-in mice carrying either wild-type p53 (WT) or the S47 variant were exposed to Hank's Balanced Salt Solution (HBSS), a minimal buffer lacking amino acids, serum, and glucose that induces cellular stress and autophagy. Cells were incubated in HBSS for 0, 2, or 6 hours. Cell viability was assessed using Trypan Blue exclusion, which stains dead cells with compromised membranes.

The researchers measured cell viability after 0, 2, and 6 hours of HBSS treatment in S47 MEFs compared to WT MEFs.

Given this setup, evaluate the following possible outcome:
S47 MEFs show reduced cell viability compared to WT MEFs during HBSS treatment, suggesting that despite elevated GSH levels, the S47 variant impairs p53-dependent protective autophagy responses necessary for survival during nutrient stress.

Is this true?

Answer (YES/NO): NO